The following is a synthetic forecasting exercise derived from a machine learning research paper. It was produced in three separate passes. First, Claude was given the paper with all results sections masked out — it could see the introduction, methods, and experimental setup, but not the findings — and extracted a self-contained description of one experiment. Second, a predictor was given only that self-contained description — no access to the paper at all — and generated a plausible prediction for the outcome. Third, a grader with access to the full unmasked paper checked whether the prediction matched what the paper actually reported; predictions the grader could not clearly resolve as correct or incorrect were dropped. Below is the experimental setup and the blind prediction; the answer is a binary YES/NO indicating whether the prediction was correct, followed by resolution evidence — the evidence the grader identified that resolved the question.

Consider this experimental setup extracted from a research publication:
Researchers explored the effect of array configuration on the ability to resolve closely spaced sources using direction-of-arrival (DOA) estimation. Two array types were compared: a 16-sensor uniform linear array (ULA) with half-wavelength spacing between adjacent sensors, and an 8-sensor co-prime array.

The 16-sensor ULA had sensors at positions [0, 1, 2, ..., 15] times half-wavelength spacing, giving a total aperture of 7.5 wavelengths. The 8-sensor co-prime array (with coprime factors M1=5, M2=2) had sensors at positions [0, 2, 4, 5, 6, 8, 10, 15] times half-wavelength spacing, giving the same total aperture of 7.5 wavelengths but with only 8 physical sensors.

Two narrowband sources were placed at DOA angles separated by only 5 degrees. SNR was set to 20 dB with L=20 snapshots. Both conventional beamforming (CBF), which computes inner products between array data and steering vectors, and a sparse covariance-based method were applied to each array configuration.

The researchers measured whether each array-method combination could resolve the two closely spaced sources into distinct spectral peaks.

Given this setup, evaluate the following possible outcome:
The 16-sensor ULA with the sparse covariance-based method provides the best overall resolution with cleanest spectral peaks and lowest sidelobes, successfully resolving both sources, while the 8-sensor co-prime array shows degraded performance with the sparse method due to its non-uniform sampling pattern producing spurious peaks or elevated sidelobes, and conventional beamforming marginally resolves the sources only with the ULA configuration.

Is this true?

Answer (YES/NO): NO